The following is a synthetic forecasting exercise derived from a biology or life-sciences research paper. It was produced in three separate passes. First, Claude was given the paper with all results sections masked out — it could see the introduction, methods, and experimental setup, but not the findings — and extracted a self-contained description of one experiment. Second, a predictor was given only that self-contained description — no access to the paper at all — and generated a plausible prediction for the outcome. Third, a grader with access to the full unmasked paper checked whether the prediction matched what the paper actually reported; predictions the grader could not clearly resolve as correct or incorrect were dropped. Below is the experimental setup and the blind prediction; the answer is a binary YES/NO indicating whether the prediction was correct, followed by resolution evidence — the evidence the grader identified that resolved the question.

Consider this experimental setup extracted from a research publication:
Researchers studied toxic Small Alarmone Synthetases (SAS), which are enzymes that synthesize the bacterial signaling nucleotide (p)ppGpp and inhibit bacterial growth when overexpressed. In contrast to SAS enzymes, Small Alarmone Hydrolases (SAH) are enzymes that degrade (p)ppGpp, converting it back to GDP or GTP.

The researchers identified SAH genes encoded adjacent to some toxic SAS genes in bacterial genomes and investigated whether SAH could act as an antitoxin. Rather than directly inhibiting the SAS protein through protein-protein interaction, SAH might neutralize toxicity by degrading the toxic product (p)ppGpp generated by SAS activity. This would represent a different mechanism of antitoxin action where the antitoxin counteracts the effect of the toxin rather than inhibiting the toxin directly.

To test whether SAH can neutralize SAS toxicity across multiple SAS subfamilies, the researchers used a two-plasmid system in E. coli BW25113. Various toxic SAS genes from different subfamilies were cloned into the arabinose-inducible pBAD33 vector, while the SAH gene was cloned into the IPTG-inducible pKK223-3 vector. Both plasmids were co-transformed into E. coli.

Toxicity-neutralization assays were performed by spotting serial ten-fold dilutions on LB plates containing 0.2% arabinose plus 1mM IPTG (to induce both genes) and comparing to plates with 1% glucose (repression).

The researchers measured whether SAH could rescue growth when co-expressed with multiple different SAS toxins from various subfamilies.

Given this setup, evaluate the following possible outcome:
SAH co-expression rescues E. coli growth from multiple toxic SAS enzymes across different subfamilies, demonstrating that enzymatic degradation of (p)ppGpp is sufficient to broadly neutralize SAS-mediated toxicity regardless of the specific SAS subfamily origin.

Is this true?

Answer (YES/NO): YES